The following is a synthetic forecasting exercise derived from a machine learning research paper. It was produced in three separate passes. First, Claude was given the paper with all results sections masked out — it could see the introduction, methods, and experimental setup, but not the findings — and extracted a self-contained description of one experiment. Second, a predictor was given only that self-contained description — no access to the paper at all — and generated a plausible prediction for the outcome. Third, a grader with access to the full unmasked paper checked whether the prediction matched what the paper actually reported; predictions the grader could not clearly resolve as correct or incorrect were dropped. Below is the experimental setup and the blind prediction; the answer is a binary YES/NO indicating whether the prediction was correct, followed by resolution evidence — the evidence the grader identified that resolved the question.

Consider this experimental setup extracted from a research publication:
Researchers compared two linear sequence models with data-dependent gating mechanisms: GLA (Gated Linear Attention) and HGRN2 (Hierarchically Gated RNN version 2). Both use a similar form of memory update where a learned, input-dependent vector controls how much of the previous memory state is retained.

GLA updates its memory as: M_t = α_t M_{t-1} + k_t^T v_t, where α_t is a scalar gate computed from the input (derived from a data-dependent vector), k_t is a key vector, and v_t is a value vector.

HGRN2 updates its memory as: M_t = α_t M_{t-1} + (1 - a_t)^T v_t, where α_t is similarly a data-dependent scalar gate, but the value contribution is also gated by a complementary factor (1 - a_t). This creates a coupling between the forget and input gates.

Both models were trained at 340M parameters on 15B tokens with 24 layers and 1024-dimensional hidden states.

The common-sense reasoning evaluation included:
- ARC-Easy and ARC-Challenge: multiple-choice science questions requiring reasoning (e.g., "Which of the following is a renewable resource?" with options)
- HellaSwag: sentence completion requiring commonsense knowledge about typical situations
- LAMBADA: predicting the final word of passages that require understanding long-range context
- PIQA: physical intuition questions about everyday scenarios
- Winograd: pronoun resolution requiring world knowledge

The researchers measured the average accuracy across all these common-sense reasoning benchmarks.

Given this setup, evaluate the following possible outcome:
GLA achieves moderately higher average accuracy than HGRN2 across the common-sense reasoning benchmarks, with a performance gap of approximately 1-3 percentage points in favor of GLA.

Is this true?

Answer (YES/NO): NO